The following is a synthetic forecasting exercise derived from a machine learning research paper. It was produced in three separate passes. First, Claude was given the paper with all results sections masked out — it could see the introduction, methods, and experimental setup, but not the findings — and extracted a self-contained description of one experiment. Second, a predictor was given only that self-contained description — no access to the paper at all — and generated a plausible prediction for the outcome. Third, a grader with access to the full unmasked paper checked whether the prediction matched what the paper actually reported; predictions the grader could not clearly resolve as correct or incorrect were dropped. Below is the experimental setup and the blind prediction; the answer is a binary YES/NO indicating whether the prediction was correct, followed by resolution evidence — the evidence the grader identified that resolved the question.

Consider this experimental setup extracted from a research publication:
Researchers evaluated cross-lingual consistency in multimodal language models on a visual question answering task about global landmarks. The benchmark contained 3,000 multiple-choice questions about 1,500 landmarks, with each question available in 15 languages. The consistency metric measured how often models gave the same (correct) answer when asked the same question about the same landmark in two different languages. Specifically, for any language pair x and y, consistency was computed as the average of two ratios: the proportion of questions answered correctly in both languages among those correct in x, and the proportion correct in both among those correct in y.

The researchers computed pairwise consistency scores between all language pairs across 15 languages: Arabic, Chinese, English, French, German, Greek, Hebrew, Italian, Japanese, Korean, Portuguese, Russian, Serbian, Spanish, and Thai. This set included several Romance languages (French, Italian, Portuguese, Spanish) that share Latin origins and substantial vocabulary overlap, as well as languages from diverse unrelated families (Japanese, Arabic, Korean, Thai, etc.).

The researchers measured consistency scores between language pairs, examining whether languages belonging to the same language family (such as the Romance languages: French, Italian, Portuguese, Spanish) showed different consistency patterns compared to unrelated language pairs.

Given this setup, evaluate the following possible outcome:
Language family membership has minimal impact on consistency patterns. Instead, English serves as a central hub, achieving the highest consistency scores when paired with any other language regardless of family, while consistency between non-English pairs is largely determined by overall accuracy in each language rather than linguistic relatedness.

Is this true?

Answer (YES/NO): NO